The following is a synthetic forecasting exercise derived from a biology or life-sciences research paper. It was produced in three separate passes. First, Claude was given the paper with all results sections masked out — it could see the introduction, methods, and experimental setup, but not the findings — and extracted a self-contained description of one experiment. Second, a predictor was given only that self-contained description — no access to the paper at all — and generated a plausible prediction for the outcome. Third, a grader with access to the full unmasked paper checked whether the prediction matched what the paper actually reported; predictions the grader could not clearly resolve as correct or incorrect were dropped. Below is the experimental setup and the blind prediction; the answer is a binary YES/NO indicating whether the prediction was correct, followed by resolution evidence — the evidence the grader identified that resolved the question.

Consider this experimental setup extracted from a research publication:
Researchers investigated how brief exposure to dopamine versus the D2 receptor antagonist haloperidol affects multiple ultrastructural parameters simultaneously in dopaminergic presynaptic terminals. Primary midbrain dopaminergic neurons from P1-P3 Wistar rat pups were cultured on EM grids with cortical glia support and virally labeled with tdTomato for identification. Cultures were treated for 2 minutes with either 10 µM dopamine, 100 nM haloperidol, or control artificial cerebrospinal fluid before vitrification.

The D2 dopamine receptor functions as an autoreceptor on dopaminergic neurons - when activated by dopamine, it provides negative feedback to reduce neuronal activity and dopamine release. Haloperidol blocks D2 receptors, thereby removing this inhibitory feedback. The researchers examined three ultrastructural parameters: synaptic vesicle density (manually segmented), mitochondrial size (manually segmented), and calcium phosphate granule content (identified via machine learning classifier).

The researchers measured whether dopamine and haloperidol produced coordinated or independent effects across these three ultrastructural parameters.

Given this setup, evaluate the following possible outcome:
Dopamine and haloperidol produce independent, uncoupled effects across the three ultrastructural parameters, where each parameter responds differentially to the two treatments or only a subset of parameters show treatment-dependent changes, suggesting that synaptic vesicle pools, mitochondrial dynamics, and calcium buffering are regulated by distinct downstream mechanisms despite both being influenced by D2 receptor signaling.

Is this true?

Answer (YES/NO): YES